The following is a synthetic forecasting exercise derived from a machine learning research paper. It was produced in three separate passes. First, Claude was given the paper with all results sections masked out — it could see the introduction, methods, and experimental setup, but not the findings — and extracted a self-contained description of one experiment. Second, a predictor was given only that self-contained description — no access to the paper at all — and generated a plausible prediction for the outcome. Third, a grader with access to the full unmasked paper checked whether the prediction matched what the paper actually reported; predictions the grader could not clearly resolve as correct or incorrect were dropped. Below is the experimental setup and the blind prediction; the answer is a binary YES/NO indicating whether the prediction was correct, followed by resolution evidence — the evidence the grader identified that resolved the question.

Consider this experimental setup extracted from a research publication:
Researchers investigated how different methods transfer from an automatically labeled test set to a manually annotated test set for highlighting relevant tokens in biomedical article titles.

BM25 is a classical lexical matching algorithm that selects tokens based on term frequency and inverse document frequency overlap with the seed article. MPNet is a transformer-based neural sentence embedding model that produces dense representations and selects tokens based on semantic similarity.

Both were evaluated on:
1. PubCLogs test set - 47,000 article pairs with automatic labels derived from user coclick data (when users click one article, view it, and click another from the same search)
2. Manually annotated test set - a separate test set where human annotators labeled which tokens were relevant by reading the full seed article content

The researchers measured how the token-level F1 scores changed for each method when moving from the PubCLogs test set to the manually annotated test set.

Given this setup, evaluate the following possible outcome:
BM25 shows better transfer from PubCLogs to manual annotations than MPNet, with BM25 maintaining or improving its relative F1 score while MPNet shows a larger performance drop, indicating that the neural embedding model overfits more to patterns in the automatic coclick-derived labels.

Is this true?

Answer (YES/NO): NO